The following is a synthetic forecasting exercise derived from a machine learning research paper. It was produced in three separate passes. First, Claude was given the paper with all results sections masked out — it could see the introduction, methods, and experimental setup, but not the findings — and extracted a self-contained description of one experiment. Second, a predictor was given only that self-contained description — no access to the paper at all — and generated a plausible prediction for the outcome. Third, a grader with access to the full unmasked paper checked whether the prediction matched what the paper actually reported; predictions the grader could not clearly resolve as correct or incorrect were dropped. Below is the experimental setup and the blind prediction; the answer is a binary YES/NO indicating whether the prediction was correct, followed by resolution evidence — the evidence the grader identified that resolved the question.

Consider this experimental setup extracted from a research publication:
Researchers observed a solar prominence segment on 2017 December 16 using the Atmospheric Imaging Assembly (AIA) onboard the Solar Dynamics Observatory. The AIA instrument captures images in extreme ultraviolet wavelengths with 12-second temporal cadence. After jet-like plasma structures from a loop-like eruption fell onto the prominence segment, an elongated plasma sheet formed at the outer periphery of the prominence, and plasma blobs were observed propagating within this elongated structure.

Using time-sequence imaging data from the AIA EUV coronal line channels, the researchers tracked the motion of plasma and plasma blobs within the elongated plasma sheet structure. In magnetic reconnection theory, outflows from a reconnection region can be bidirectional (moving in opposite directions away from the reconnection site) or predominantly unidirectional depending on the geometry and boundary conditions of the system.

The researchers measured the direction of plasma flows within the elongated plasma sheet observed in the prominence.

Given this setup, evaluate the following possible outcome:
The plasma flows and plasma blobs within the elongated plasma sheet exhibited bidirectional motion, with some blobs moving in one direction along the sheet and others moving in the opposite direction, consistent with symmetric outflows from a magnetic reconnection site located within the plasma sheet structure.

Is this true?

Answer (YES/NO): YES